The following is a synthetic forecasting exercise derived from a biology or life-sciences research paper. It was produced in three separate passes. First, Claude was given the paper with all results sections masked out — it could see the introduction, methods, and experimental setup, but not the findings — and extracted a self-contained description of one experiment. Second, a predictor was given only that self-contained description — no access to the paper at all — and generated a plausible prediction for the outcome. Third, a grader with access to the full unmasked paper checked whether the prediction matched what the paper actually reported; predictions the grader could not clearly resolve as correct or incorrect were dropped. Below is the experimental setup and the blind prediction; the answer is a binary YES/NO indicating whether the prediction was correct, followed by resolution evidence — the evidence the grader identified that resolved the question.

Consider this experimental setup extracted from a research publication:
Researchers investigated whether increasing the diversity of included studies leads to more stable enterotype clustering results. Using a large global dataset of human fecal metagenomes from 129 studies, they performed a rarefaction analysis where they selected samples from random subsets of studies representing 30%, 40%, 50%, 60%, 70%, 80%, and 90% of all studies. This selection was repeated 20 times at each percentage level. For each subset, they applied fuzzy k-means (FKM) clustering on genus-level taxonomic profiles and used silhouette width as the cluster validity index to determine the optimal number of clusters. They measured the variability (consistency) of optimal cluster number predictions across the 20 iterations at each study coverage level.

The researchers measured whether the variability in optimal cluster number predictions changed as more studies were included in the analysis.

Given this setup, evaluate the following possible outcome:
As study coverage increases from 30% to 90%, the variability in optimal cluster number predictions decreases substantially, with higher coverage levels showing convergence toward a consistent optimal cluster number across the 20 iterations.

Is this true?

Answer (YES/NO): YES